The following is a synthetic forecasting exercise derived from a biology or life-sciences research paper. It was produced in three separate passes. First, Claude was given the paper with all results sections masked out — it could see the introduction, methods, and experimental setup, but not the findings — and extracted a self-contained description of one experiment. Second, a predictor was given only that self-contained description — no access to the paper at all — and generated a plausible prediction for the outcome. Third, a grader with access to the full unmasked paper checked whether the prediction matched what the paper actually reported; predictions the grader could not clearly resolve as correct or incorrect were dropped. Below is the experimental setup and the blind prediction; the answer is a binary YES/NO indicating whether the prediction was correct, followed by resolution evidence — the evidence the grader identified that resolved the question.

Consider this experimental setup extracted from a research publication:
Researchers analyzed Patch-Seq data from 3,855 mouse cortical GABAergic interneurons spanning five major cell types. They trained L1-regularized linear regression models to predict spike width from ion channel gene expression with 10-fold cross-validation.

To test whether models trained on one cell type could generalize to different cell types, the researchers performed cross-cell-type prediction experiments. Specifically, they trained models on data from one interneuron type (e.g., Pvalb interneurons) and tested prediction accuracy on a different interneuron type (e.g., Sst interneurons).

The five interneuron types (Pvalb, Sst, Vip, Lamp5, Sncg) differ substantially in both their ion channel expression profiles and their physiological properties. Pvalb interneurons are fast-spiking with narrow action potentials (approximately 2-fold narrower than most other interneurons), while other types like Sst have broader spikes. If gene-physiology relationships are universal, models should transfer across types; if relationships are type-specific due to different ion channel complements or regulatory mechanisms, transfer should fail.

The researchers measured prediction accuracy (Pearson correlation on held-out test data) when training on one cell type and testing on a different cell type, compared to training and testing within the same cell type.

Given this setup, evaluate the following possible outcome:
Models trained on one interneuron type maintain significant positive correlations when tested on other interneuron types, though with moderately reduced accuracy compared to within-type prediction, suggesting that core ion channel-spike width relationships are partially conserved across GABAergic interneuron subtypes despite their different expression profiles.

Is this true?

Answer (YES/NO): NO